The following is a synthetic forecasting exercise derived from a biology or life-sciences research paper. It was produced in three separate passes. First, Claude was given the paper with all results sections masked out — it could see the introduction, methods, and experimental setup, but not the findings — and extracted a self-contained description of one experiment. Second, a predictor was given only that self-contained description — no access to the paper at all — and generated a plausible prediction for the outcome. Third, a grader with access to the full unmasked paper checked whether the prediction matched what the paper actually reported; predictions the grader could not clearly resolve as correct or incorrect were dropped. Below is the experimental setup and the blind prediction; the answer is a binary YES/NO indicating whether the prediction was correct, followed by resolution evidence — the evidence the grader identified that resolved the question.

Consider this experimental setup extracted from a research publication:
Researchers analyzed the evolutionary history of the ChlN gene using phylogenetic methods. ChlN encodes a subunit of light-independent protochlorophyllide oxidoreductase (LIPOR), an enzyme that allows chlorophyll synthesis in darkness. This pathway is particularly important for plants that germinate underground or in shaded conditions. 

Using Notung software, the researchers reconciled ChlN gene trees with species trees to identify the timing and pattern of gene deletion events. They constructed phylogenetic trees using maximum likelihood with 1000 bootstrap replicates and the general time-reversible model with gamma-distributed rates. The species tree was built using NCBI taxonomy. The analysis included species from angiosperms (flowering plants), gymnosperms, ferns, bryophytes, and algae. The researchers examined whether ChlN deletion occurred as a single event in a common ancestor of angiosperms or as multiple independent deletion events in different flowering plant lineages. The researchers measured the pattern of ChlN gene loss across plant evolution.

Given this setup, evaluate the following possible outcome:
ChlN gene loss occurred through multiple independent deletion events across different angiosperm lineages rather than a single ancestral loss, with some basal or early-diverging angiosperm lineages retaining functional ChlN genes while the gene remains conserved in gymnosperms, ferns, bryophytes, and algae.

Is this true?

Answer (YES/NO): NO